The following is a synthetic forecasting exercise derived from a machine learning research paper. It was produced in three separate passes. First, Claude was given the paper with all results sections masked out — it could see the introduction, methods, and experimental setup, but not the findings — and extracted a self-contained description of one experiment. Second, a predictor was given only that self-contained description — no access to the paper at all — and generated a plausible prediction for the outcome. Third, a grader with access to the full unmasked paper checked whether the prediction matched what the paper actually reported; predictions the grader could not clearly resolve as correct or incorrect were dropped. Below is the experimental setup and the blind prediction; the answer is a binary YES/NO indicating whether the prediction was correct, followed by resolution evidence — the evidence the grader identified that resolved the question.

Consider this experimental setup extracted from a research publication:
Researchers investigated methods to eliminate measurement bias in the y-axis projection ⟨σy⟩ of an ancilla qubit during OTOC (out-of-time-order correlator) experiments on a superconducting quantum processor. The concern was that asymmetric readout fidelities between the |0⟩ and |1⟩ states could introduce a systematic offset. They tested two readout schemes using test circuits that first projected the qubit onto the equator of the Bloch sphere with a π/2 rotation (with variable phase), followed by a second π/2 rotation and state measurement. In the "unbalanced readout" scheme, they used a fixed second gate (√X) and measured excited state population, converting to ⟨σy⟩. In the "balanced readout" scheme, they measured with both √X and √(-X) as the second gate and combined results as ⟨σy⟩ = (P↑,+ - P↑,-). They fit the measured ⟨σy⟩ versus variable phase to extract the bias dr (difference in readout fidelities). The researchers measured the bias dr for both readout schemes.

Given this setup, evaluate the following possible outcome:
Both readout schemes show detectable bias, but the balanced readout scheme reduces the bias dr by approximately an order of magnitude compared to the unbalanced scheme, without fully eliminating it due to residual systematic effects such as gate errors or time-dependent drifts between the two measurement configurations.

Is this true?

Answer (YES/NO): NO